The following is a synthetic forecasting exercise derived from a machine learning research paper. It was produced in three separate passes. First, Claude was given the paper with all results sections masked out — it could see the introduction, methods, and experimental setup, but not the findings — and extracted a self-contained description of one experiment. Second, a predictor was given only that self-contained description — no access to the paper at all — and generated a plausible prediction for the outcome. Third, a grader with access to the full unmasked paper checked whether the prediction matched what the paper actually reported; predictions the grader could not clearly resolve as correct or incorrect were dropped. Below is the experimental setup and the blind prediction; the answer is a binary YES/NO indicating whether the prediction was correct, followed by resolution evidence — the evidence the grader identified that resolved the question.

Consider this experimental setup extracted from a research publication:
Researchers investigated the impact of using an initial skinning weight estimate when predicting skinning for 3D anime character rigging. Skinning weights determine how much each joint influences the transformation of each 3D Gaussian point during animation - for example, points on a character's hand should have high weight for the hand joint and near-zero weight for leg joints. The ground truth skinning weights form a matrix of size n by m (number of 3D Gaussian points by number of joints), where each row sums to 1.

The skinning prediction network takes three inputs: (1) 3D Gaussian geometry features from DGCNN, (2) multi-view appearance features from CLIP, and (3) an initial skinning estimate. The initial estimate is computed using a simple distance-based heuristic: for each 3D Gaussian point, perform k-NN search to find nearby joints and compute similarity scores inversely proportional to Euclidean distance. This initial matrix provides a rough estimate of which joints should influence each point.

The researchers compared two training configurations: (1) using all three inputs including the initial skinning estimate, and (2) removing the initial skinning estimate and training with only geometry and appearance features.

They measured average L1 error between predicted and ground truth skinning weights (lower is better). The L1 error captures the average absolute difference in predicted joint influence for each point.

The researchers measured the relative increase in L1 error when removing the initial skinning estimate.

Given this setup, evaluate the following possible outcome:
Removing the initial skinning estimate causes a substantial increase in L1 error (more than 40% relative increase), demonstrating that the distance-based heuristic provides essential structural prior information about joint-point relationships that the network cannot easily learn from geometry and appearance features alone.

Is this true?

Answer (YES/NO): NO